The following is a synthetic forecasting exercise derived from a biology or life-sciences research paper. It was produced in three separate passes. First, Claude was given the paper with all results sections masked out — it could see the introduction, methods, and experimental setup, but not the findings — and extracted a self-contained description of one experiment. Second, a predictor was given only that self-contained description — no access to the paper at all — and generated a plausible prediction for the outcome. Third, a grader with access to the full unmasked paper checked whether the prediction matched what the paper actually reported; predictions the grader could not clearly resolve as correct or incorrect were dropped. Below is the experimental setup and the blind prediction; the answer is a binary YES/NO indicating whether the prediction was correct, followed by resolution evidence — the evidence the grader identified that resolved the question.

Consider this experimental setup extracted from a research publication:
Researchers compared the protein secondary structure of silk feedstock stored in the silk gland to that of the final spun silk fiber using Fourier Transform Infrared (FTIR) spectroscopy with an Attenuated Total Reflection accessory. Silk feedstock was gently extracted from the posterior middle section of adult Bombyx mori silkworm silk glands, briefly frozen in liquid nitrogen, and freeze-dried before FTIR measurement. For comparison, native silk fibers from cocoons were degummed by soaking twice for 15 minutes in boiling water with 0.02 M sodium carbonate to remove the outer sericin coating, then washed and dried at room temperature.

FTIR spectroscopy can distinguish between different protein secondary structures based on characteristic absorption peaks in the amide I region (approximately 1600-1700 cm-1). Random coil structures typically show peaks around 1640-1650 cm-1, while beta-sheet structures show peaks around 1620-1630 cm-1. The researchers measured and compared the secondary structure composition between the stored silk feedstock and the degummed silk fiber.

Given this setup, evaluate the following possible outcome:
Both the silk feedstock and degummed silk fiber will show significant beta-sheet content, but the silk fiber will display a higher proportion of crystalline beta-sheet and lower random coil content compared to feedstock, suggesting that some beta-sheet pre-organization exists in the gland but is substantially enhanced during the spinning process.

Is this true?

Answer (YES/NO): NO